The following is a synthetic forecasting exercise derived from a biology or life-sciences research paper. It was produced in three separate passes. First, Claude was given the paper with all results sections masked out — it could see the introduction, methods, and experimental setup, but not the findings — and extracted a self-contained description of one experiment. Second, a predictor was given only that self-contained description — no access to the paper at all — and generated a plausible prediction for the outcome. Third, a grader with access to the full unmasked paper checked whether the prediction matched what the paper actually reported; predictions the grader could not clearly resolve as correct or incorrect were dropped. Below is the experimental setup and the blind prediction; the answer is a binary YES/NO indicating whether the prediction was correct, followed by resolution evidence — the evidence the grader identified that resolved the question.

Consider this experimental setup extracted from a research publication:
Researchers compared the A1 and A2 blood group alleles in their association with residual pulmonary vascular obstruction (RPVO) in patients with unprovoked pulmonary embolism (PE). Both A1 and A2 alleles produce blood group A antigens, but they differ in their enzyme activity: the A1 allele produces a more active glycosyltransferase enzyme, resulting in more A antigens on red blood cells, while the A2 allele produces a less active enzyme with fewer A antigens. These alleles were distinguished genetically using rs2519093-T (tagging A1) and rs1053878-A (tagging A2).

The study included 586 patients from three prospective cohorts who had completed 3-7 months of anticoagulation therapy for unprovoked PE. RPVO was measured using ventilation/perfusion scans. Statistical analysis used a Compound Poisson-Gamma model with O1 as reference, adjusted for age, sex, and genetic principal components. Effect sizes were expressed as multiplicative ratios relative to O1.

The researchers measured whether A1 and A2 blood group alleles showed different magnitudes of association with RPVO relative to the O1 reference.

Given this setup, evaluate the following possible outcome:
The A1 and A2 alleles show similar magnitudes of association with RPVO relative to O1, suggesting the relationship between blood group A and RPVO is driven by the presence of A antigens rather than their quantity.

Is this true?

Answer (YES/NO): NO